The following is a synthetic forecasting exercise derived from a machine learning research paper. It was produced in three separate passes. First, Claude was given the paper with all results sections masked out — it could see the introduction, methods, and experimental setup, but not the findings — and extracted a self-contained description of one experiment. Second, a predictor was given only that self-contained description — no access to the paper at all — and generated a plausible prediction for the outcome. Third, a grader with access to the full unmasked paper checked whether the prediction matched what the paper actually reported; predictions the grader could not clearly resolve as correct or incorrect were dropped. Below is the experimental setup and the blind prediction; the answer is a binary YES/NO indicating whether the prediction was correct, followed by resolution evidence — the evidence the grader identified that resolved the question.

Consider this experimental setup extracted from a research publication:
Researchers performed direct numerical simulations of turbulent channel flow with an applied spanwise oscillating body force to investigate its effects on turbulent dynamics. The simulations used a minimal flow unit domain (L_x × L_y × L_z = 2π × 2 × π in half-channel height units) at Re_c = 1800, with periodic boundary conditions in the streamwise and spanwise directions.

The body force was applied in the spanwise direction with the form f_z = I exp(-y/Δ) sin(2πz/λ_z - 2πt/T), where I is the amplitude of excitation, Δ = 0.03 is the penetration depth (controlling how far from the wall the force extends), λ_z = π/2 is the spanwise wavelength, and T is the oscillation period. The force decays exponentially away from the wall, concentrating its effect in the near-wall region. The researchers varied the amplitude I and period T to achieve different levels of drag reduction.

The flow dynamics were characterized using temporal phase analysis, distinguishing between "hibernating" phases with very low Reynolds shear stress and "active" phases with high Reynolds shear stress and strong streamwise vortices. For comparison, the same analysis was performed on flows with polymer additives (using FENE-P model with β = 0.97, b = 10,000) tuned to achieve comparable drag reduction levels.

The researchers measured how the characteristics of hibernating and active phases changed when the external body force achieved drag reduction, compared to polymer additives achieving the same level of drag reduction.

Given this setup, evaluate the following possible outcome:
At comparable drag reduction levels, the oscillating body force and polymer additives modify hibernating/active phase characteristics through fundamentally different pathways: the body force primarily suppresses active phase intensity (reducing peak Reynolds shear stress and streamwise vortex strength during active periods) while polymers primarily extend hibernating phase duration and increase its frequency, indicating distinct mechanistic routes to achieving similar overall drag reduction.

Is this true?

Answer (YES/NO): NO